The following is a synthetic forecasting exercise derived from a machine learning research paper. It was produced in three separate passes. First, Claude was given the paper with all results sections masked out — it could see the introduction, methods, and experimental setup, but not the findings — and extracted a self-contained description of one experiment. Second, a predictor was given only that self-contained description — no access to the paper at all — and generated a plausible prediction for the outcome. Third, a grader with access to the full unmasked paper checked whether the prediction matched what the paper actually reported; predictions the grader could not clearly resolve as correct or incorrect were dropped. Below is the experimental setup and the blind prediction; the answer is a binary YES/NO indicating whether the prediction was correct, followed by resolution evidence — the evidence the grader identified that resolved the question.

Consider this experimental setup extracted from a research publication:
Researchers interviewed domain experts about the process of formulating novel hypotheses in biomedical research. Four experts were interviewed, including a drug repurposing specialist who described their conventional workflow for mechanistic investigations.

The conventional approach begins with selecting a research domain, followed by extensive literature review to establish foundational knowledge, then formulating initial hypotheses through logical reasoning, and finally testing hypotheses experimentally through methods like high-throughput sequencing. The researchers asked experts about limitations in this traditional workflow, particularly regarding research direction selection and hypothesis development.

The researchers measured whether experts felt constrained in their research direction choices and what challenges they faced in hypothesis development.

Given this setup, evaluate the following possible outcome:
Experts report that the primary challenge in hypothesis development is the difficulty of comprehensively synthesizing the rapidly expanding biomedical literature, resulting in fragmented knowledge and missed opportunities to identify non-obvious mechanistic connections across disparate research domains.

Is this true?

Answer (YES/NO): NO